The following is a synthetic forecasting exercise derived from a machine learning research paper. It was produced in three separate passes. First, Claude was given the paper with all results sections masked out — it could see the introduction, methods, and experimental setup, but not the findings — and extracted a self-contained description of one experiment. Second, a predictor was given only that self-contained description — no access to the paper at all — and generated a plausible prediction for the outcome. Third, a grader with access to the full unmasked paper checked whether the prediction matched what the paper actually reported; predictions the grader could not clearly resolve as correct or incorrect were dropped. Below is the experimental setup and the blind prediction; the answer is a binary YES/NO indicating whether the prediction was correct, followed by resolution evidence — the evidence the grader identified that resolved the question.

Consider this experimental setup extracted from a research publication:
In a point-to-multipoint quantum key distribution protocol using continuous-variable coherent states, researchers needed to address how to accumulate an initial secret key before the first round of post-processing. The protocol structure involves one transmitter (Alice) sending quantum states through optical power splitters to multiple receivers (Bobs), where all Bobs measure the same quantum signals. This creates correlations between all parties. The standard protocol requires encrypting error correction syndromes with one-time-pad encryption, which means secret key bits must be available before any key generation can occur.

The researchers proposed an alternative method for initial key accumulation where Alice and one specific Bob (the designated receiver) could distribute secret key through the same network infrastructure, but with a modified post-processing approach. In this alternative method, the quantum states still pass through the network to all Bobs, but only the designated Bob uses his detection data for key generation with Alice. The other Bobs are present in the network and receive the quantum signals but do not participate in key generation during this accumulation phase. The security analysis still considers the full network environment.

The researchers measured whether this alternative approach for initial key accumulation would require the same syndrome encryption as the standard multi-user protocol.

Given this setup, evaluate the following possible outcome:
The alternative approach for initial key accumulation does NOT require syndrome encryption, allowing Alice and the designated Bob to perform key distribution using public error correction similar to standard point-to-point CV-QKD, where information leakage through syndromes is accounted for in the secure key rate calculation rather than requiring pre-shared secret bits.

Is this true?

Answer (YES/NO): YES